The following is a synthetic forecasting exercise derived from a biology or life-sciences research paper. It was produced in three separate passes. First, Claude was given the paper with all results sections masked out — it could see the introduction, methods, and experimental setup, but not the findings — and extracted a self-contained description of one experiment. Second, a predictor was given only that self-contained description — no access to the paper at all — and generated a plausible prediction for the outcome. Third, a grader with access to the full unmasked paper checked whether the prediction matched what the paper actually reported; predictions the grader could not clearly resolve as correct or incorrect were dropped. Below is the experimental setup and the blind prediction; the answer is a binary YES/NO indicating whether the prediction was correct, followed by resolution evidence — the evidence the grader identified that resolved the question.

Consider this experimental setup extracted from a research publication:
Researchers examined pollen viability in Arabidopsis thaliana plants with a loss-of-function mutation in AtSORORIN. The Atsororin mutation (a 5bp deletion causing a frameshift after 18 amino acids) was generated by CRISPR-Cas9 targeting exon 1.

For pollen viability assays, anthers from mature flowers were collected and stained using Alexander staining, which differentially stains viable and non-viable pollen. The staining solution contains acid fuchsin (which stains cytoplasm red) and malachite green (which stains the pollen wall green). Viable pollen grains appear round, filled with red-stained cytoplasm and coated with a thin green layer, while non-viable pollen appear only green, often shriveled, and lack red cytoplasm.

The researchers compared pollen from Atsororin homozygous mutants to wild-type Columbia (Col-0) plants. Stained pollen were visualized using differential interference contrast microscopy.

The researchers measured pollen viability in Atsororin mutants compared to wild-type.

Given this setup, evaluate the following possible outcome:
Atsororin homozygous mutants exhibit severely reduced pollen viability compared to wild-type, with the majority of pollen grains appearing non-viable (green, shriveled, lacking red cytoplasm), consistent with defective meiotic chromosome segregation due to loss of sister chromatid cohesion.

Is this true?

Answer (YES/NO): YES